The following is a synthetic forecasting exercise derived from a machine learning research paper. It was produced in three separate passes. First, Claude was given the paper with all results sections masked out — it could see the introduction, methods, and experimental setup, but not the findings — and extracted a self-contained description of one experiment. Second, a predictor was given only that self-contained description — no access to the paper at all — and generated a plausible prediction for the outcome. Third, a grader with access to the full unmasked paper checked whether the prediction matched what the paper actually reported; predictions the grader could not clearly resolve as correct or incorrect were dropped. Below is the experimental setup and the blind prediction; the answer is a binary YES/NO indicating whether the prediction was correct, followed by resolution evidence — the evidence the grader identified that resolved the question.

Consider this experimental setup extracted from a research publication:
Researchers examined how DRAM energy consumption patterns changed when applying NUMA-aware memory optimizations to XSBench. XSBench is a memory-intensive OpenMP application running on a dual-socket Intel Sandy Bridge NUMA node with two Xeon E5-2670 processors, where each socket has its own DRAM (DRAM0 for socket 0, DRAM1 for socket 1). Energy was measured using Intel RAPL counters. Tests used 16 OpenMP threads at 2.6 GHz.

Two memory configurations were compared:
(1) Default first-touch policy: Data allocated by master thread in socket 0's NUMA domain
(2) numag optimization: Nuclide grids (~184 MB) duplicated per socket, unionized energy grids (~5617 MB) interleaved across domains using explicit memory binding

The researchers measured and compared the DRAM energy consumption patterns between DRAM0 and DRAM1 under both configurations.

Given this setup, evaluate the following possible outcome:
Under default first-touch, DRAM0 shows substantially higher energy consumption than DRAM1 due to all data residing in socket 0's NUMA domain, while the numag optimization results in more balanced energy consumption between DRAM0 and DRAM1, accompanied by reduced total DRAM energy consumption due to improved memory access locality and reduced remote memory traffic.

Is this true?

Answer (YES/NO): NO